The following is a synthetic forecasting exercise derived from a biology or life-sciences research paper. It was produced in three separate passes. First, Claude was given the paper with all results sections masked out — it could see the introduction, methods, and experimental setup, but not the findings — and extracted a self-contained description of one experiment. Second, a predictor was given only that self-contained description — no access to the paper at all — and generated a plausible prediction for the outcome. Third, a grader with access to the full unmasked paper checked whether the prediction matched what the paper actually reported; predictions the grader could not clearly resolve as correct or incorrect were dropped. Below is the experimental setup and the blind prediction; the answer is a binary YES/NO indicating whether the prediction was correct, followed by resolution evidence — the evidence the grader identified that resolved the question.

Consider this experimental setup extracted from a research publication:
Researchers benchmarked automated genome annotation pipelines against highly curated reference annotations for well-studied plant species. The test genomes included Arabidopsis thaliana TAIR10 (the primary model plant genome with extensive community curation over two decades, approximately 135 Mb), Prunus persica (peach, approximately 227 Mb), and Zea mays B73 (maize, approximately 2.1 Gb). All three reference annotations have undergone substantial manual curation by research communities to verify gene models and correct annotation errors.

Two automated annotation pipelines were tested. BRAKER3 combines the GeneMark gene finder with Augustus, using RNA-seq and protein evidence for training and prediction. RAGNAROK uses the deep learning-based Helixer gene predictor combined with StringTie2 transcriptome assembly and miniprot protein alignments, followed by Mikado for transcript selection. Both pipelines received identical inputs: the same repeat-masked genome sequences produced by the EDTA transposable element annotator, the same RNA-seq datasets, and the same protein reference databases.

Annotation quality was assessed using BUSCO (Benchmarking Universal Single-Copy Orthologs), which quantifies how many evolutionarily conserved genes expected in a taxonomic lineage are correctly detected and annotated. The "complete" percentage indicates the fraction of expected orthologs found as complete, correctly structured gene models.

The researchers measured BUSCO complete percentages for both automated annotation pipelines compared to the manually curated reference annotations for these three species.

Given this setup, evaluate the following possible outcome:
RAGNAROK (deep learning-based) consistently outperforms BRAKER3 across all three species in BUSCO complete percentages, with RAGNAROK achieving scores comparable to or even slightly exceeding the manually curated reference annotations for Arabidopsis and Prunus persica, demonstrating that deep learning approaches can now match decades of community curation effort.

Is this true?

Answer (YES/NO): NO